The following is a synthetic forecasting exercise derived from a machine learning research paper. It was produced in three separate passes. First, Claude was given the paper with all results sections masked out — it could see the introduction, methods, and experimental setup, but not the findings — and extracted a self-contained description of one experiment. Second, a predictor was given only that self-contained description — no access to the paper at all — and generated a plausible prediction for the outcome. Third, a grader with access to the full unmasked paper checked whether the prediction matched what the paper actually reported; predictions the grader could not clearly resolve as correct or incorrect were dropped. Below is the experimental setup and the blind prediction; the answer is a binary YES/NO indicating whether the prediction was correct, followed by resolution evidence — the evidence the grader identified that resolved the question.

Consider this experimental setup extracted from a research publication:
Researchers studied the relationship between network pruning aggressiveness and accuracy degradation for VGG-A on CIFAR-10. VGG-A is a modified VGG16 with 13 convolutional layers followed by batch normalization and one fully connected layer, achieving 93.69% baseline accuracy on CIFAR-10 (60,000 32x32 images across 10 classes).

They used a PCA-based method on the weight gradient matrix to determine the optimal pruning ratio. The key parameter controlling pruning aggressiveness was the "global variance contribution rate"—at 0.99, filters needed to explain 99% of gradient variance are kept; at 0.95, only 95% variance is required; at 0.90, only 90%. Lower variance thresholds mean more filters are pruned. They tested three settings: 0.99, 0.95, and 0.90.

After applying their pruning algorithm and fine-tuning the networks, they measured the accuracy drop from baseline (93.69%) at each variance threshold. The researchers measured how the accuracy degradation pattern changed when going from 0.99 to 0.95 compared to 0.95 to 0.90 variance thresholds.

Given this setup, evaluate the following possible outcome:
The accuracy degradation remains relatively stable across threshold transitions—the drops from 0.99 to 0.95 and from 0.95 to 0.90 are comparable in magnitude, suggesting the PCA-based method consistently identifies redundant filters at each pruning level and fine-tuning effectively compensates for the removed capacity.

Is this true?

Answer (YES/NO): NO